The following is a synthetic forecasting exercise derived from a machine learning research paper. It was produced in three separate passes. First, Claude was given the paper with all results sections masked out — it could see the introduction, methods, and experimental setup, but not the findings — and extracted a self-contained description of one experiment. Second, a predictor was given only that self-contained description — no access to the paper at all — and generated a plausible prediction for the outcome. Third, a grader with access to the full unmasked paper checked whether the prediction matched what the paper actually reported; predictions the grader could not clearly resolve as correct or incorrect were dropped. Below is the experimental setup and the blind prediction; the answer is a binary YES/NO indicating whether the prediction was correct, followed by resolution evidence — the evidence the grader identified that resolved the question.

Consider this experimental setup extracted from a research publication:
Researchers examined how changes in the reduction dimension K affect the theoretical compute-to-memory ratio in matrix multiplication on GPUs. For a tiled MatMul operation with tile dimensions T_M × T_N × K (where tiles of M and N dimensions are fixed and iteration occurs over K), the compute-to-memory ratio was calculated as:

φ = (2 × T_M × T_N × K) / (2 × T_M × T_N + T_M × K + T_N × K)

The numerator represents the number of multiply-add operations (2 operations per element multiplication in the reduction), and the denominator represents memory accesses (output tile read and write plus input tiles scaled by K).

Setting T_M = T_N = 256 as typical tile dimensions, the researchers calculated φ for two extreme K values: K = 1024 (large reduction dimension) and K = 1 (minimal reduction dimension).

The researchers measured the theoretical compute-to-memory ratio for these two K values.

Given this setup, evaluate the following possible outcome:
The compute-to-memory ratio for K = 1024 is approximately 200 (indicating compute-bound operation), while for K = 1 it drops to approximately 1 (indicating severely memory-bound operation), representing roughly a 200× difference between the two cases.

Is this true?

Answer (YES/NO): NO